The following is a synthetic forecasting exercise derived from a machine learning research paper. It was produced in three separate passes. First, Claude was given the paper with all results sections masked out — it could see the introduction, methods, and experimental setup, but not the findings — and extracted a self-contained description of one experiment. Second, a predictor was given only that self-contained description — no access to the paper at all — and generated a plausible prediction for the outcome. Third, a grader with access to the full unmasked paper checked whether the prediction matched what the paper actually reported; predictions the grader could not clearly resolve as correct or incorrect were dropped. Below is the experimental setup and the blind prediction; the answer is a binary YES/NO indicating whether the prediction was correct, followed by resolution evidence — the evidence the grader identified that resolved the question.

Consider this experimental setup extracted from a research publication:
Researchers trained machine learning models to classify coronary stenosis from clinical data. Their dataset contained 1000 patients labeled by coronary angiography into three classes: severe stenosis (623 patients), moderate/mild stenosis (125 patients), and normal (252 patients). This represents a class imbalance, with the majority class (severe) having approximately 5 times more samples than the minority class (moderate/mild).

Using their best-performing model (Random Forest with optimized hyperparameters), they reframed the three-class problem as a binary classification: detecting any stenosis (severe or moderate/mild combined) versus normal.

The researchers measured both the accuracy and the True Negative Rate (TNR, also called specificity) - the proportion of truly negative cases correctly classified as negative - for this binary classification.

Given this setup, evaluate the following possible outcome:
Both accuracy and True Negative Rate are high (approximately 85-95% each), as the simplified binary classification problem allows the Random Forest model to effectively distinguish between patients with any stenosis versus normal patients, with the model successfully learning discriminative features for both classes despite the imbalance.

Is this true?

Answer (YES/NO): YES